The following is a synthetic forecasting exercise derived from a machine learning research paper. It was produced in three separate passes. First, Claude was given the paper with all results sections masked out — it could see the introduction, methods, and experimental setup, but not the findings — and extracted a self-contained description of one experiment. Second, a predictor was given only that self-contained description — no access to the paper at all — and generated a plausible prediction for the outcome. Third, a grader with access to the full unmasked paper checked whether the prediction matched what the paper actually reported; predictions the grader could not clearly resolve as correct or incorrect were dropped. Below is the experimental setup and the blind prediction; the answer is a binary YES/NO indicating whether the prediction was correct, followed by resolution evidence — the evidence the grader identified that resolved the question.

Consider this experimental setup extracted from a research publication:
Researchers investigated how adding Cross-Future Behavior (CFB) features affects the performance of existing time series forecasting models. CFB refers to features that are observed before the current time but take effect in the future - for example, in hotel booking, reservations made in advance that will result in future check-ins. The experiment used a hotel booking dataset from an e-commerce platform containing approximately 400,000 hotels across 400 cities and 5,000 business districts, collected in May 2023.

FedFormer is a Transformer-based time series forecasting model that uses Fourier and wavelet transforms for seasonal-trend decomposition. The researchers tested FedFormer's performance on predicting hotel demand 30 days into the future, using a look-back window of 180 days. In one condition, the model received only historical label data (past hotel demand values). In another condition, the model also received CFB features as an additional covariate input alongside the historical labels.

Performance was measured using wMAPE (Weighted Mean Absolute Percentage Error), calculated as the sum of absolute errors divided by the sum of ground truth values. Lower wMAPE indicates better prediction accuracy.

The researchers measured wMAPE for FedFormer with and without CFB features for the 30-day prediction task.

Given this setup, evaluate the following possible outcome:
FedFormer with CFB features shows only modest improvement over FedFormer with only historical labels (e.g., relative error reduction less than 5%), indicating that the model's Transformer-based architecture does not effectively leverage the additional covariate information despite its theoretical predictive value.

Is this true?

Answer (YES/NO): NO